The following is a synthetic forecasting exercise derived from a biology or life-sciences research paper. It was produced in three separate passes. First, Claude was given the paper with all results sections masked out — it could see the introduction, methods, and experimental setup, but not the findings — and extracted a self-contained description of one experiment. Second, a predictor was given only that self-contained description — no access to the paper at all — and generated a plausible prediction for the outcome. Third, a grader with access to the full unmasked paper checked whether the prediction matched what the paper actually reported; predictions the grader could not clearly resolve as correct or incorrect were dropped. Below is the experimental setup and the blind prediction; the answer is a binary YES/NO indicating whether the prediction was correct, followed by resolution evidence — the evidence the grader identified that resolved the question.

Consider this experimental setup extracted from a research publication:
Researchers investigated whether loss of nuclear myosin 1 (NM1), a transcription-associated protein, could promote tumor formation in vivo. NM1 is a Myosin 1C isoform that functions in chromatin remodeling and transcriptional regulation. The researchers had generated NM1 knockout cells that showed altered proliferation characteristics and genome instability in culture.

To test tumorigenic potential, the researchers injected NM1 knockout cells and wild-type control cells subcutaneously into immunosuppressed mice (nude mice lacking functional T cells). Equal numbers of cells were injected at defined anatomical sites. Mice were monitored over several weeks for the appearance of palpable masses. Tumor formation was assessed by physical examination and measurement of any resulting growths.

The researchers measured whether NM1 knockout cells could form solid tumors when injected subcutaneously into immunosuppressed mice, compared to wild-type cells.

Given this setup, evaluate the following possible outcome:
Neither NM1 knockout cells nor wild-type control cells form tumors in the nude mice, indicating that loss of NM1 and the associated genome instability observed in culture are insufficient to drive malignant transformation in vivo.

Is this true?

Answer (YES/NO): NO